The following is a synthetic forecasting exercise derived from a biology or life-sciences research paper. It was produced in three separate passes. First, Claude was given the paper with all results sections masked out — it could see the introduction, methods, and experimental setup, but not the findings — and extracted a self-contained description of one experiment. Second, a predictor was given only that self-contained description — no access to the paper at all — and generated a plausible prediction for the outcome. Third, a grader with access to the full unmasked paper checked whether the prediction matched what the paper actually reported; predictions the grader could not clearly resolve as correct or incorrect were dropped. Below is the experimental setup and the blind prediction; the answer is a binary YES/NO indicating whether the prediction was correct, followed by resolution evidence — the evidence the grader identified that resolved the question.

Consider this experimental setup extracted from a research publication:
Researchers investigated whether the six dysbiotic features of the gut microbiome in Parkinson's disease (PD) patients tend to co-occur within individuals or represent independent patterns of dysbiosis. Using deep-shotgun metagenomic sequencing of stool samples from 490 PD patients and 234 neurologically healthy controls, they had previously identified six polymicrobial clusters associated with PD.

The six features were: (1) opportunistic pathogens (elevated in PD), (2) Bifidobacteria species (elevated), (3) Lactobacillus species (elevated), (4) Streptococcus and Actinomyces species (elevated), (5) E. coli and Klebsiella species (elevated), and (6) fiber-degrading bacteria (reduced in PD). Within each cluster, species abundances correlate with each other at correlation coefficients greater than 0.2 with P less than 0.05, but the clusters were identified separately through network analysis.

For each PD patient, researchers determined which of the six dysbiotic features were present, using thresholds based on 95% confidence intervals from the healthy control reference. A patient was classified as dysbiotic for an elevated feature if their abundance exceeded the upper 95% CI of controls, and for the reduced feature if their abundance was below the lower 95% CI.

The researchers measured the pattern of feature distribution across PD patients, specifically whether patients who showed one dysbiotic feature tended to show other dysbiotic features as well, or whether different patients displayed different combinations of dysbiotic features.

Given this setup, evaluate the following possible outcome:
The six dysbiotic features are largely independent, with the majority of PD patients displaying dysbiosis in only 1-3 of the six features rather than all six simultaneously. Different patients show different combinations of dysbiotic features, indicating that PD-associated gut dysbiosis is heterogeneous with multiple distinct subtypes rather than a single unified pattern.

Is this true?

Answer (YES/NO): YES